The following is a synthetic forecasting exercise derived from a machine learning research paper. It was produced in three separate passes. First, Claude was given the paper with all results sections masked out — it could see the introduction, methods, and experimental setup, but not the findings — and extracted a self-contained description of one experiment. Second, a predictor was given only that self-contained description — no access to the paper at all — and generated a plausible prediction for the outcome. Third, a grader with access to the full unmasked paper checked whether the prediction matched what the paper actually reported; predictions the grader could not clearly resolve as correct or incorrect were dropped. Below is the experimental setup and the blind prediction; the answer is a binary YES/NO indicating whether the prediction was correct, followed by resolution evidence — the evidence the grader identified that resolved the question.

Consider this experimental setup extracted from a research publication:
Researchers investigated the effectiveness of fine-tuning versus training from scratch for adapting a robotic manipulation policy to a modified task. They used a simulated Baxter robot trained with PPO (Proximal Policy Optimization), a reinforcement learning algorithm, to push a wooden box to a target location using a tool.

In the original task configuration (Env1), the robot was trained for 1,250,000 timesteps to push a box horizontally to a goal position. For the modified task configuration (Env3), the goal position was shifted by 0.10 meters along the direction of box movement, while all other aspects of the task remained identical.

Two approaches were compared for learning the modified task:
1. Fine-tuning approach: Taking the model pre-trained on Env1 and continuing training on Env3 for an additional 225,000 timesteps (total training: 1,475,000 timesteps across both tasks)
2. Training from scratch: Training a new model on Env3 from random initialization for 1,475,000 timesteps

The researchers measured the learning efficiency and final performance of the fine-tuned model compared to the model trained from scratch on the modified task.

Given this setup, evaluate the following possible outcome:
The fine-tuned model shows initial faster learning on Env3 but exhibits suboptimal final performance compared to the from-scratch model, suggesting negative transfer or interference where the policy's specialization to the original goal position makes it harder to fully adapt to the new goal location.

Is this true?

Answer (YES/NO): NO